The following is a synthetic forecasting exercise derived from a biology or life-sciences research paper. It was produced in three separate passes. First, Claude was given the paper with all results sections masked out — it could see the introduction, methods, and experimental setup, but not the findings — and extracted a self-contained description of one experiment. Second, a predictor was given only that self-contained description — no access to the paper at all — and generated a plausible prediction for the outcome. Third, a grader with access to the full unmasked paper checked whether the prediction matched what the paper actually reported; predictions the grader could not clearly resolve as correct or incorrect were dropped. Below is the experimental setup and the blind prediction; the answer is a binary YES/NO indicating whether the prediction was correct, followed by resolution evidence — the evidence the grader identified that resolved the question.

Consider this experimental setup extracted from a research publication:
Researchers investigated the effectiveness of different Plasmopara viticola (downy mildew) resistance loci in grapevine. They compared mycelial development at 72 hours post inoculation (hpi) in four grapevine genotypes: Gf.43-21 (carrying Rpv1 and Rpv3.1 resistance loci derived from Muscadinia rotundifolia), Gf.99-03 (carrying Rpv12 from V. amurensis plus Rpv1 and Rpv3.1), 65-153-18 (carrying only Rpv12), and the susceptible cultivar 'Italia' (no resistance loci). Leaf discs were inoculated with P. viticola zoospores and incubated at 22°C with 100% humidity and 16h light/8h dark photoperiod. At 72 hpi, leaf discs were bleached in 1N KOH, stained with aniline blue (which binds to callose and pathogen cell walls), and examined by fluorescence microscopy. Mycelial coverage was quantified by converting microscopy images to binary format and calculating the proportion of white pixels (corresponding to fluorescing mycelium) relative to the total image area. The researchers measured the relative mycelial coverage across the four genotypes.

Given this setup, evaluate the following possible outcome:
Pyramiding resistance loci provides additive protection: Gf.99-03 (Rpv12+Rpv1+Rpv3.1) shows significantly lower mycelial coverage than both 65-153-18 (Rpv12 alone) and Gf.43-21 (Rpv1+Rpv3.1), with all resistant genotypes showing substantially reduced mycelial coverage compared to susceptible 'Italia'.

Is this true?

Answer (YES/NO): NO